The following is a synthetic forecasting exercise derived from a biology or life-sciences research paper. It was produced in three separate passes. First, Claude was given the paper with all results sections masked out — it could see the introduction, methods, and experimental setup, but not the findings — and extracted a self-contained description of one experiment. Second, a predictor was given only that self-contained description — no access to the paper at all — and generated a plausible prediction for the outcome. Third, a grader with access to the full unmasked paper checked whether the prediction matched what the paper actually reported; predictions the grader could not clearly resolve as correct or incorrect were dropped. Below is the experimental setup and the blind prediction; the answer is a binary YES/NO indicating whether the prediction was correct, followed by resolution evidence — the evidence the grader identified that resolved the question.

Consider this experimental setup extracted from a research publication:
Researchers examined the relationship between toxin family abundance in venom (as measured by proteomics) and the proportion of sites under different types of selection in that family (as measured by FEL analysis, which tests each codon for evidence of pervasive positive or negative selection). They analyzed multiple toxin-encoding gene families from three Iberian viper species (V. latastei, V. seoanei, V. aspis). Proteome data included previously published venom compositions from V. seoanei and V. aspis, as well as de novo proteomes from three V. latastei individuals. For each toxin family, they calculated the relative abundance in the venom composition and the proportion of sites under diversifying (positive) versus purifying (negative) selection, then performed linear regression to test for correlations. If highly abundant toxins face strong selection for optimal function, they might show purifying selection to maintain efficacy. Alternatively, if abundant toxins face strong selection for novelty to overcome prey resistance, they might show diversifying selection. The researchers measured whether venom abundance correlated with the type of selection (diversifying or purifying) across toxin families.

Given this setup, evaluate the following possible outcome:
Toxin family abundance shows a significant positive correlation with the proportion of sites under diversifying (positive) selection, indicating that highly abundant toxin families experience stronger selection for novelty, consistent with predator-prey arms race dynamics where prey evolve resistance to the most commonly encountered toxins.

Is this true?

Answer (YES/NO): NO